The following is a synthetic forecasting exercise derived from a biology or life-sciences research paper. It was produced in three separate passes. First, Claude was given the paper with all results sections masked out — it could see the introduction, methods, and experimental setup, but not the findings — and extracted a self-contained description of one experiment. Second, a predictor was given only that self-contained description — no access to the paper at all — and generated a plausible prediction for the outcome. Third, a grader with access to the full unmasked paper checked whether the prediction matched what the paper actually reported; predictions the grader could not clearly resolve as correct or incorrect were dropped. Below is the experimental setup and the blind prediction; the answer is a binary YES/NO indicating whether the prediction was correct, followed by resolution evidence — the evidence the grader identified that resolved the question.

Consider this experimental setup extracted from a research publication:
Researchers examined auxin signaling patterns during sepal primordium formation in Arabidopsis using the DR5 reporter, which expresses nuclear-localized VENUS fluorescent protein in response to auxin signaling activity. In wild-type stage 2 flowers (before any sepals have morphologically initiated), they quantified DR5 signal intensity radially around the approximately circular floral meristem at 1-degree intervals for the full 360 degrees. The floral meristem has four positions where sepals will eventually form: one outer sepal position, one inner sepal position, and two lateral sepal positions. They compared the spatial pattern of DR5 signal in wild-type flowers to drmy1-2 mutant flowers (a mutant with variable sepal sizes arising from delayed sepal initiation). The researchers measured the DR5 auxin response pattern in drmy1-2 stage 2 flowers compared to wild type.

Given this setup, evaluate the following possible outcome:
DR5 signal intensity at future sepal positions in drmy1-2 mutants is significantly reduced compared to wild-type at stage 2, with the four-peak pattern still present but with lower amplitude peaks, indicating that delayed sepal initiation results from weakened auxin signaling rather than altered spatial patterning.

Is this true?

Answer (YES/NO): NO